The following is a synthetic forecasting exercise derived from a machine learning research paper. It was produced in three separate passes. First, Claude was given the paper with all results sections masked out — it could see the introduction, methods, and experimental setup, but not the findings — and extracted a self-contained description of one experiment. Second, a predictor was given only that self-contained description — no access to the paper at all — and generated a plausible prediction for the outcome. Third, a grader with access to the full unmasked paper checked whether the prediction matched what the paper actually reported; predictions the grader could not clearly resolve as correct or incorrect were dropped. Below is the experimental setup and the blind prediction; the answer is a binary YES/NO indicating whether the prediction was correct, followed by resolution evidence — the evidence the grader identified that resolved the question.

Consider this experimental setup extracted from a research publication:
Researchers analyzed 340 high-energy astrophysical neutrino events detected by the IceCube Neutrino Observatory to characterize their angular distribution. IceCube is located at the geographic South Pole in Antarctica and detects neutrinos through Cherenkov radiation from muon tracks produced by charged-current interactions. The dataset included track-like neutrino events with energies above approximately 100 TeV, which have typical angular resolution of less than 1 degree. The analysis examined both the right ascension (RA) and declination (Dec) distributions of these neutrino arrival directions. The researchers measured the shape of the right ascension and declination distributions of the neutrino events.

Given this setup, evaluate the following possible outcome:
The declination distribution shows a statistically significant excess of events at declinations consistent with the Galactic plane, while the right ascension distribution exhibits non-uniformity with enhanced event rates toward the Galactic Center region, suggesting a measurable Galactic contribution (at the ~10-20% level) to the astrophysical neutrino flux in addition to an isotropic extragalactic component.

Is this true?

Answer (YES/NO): NO